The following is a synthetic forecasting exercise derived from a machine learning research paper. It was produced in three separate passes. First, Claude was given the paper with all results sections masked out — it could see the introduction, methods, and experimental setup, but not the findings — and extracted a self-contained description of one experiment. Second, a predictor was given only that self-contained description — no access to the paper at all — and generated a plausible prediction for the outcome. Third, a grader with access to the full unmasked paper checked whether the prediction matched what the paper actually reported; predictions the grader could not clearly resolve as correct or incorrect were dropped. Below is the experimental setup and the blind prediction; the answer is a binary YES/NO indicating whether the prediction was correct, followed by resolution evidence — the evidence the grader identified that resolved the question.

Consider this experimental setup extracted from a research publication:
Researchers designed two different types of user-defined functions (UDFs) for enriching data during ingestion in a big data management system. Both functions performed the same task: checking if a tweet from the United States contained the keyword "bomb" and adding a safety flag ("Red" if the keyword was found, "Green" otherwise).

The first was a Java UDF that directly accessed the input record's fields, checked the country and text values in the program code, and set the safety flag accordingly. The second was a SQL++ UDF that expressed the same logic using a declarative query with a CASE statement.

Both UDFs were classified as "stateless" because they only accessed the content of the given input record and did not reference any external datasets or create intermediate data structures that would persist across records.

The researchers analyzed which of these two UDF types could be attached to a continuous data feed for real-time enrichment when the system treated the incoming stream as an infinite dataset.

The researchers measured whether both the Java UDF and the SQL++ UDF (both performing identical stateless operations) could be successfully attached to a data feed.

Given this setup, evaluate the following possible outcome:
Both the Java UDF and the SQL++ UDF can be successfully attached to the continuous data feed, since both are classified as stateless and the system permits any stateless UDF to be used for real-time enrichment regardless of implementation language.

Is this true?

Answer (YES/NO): YES